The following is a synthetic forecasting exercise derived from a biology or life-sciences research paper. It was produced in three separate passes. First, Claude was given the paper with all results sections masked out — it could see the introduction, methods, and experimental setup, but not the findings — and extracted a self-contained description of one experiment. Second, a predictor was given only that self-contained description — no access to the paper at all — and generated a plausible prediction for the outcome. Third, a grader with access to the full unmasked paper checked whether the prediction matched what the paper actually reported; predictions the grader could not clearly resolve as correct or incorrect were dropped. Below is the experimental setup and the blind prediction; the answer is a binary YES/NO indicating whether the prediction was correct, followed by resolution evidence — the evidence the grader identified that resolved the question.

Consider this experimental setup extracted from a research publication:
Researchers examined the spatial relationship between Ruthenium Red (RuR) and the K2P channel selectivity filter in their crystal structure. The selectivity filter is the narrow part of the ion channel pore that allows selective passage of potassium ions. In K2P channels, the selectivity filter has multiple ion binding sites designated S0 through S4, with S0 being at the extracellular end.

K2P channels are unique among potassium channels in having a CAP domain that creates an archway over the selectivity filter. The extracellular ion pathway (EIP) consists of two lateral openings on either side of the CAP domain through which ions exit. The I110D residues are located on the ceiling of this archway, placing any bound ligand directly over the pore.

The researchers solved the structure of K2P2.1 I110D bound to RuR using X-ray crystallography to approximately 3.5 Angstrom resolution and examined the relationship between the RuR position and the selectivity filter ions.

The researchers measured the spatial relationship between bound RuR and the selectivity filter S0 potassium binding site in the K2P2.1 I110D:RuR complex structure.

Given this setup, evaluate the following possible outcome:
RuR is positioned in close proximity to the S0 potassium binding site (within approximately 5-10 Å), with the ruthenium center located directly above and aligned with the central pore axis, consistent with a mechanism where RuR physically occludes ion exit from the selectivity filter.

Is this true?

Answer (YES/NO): NO